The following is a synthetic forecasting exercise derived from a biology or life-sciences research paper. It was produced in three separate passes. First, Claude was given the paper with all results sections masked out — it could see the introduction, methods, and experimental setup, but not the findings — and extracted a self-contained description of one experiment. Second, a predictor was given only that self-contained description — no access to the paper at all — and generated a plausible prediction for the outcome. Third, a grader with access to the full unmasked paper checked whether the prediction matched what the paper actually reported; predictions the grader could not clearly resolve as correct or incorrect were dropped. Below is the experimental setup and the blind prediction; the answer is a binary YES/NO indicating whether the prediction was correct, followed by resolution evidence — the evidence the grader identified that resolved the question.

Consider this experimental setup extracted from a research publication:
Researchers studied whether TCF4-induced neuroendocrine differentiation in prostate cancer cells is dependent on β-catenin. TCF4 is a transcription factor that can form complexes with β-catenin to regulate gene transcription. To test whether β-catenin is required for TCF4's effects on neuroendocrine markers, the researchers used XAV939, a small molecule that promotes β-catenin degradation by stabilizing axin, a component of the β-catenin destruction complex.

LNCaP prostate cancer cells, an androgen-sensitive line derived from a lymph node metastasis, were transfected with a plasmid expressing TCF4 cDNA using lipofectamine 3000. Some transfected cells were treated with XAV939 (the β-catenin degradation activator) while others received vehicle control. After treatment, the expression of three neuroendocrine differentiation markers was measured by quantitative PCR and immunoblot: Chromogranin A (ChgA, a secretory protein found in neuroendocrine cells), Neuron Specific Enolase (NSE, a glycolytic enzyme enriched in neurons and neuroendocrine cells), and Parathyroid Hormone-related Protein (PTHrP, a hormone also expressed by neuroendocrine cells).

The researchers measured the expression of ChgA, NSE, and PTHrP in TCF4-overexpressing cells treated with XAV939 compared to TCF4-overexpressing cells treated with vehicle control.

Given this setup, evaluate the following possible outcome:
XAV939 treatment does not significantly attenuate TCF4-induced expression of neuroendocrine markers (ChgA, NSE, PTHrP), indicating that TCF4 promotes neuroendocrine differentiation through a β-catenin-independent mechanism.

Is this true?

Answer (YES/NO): NO